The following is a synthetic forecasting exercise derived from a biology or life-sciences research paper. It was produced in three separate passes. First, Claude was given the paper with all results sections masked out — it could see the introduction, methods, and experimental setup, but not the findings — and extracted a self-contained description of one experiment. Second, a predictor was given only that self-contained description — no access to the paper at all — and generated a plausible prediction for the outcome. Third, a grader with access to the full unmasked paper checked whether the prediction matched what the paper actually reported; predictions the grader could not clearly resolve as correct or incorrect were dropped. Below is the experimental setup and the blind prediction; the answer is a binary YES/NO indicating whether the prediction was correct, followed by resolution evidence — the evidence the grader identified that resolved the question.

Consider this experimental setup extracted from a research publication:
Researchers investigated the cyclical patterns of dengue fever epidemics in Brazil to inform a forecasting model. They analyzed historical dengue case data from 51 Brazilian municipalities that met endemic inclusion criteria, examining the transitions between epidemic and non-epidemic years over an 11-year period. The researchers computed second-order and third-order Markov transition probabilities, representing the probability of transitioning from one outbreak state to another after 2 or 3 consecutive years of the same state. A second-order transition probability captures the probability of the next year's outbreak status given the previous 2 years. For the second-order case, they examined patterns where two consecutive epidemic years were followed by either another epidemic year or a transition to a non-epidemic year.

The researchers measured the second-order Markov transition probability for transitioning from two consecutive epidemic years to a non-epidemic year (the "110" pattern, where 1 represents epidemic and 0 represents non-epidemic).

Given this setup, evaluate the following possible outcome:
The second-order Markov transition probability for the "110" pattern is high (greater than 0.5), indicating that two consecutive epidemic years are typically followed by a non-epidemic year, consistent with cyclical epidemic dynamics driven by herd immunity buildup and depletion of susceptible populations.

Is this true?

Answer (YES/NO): YES